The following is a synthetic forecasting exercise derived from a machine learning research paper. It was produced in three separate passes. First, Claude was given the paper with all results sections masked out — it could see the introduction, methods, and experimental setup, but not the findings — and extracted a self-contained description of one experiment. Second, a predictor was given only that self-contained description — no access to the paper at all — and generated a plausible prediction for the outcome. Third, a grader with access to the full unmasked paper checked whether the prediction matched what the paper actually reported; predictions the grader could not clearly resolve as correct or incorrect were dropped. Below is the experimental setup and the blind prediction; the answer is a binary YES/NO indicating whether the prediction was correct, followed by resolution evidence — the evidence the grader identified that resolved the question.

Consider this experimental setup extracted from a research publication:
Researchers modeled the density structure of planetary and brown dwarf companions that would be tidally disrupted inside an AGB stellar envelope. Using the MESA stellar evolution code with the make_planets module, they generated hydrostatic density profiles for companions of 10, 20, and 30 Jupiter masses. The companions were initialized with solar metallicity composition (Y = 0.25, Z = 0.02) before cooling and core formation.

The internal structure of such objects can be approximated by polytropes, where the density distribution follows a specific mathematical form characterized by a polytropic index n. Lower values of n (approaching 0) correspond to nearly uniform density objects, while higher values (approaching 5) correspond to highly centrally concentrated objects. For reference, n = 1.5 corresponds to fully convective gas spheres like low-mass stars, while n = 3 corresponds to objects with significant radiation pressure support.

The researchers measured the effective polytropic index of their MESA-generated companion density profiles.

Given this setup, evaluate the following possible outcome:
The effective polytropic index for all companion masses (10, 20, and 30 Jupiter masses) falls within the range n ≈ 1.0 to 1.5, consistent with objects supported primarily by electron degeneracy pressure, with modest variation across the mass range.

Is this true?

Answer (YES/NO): NO